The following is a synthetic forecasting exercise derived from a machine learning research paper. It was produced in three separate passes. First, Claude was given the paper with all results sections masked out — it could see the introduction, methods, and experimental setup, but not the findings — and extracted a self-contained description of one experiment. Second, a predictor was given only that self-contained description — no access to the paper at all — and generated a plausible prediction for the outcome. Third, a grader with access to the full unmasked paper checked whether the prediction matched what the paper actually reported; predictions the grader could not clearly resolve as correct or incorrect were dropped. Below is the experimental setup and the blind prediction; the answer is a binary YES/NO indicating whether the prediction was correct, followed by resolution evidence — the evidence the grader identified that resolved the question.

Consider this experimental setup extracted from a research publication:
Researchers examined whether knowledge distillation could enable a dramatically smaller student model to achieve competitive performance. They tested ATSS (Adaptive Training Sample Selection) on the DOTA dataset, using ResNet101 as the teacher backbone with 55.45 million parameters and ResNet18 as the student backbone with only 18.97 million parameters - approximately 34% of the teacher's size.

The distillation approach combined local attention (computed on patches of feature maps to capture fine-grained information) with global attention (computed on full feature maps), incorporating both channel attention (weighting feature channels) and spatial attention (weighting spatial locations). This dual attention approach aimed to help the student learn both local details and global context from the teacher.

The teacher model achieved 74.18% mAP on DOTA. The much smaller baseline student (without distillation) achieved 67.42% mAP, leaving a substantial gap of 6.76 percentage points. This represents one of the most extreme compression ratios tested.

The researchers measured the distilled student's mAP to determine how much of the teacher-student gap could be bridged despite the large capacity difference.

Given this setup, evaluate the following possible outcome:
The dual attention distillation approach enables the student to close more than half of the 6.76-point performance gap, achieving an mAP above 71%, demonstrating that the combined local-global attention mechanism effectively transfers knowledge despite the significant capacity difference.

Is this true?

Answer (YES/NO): YES